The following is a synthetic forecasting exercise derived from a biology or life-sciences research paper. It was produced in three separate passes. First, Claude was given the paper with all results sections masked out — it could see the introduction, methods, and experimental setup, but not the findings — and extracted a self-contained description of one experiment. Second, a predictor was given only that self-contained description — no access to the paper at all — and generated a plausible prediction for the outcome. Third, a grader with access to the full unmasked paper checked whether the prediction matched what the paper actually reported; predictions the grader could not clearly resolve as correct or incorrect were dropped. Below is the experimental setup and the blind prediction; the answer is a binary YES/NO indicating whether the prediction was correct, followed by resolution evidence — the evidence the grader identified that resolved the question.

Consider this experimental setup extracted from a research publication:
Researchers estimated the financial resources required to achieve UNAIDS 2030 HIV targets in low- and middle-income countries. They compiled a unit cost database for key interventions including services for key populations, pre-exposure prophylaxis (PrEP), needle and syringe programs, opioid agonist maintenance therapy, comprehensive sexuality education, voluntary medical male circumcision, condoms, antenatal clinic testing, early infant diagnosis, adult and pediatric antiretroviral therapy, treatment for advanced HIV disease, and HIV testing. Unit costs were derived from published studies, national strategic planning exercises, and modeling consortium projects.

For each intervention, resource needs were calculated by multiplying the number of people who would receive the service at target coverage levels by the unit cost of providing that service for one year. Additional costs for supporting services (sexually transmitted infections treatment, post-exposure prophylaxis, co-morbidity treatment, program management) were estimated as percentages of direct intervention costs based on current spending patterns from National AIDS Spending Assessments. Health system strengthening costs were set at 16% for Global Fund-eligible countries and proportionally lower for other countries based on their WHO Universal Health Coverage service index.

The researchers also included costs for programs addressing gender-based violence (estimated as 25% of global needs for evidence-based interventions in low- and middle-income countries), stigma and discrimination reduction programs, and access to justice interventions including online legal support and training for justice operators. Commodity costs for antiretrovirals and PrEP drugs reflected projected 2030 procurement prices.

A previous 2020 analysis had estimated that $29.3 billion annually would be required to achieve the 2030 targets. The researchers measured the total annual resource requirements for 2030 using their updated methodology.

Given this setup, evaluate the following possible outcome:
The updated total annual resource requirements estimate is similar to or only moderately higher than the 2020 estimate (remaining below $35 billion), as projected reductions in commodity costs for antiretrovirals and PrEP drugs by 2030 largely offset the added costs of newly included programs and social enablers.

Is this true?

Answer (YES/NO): NO